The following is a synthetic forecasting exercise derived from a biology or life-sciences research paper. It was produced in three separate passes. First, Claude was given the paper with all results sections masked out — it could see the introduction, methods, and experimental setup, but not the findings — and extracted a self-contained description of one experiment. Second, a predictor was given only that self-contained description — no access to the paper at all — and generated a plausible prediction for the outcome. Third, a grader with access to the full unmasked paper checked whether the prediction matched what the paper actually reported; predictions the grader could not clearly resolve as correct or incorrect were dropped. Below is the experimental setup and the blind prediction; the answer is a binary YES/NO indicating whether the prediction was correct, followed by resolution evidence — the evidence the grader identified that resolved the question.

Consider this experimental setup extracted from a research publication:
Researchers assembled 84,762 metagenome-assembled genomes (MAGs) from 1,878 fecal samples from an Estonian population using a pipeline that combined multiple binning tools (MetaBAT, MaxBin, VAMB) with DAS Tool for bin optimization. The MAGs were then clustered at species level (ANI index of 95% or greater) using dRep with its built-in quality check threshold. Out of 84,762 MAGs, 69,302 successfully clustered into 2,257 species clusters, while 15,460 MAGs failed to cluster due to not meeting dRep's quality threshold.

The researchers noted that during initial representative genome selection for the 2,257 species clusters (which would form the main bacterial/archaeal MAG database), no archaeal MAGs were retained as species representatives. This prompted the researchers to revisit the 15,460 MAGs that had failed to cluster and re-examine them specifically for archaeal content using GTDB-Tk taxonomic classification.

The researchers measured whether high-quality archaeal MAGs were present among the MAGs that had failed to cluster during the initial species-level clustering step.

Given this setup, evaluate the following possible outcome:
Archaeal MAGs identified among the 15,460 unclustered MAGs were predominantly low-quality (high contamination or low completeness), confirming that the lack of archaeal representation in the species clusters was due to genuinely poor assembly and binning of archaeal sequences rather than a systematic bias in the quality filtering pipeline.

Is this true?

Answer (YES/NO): NO